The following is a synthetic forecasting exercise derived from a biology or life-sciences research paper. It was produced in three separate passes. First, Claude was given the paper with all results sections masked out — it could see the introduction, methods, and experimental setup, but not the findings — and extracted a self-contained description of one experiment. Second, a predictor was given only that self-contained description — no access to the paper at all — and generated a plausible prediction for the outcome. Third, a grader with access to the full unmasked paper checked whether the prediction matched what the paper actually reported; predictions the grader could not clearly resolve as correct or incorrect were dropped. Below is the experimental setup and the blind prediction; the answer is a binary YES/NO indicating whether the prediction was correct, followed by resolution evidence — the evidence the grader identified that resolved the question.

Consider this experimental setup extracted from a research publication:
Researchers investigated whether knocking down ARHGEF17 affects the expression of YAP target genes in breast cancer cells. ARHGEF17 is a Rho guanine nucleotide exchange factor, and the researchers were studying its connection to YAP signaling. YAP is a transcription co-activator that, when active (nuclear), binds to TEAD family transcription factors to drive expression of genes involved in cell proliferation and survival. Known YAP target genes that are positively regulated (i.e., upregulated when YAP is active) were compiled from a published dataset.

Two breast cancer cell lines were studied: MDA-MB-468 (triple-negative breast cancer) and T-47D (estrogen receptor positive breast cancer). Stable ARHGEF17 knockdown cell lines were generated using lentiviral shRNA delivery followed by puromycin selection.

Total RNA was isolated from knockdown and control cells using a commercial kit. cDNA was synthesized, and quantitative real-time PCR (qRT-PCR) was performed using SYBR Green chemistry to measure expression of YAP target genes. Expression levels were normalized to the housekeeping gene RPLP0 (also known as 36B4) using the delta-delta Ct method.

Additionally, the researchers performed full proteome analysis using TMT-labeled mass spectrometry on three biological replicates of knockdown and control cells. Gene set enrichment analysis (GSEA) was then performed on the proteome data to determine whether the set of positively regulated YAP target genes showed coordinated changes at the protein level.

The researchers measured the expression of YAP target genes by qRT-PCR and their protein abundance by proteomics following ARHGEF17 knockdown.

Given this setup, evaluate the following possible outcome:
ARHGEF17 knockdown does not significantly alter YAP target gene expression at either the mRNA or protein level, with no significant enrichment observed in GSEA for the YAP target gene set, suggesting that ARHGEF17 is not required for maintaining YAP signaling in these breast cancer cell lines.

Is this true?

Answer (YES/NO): NO